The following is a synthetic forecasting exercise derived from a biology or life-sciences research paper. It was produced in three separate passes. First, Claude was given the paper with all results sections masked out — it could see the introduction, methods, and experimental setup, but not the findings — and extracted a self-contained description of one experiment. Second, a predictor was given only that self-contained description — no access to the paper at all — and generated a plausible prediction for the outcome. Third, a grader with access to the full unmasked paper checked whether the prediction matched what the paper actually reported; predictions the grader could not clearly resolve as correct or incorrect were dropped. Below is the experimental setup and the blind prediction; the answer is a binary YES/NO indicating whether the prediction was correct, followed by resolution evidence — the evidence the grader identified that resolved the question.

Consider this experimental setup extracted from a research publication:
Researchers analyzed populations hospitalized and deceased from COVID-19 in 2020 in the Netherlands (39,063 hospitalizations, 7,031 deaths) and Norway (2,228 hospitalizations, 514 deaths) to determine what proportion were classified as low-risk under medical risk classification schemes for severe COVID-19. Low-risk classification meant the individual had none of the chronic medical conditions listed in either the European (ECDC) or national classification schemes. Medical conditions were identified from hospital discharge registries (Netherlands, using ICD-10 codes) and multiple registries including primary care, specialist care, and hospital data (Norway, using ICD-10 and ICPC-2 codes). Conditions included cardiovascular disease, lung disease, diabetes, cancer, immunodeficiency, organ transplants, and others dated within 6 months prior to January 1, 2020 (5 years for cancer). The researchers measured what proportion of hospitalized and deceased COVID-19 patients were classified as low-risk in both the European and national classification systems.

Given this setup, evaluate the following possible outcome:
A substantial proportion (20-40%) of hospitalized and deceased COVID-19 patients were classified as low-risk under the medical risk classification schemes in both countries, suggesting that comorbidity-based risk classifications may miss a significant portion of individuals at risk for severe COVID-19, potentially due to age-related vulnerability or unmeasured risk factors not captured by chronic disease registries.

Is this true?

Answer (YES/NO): NO